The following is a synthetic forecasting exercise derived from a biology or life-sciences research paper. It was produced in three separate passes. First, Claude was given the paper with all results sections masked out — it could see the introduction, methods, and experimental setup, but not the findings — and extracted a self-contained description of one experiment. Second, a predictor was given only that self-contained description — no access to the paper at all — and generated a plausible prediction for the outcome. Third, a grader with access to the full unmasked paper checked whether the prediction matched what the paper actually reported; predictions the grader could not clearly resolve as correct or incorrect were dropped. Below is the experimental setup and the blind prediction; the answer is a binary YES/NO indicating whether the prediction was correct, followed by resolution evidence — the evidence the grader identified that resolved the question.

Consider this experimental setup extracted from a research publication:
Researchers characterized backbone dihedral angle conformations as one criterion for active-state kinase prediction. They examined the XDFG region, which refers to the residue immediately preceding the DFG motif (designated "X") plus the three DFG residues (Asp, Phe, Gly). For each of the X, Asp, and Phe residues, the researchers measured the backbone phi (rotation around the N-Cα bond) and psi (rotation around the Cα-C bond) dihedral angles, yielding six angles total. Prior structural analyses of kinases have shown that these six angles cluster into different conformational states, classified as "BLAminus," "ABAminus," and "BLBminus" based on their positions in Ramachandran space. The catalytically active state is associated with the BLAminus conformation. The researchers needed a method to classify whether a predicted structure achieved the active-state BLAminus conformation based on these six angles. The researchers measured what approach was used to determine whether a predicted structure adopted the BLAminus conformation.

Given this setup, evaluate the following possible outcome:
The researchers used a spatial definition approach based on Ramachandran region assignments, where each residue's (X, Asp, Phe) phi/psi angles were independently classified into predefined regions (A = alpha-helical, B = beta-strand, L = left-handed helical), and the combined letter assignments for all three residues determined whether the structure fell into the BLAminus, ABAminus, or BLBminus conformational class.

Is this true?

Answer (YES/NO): NO